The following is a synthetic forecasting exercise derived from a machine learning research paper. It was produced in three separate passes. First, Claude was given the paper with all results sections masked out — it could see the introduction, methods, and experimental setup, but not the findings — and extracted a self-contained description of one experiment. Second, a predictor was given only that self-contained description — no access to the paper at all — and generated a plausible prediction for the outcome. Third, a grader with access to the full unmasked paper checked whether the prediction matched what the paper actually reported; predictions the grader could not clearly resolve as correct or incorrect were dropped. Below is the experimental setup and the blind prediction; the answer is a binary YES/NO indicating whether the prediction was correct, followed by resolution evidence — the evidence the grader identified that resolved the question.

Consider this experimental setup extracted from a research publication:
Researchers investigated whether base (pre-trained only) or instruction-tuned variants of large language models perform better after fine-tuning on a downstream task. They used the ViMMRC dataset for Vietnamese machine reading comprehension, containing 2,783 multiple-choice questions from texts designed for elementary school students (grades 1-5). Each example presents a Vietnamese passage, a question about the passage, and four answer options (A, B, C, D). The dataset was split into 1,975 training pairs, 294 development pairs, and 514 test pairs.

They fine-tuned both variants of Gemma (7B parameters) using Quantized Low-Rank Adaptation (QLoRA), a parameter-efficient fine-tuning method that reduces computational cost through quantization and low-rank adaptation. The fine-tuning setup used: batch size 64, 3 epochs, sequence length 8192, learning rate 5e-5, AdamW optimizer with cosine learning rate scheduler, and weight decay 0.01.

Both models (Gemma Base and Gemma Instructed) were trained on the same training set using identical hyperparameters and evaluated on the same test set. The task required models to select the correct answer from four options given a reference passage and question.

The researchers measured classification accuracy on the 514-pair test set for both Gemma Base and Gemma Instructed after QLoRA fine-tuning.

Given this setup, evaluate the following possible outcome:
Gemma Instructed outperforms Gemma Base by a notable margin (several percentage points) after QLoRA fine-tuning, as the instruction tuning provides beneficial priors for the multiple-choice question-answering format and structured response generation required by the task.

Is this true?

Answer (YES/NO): NO